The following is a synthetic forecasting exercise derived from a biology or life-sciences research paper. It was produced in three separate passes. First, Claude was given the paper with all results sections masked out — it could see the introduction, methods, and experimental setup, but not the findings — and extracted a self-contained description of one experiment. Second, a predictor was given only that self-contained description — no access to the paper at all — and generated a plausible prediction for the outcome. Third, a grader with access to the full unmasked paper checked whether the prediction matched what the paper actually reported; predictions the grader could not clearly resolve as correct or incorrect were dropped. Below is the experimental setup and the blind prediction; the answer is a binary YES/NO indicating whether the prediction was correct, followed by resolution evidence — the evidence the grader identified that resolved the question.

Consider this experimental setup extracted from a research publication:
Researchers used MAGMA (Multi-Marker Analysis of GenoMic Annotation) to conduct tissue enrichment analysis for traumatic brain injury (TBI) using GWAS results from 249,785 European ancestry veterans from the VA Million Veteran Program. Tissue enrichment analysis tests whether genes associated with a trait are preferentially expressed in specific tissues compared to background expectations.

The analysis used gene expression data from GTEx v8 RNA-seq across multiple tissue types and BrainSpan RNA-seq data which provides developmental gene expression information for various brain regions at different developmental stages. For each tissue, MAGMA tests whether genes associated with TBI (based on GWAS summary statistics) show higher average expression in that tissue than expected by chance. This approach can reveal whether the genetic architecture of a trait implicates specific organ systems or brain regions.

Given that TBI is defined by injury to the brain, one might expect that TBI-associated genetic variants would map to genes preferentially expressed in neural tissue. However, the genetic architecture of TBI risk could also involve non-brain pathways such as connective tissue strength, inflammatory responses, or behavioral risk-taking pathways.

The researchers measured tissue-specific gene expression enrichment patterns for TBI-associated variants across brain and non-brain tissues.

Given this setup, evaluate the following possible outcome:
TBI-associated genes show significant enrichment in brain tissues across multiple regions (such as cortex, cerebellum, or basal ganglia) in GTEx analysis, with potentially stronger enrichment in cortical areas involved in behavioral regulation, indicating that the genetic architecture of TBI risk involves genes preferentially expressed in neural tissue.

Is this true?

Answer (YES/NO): NO